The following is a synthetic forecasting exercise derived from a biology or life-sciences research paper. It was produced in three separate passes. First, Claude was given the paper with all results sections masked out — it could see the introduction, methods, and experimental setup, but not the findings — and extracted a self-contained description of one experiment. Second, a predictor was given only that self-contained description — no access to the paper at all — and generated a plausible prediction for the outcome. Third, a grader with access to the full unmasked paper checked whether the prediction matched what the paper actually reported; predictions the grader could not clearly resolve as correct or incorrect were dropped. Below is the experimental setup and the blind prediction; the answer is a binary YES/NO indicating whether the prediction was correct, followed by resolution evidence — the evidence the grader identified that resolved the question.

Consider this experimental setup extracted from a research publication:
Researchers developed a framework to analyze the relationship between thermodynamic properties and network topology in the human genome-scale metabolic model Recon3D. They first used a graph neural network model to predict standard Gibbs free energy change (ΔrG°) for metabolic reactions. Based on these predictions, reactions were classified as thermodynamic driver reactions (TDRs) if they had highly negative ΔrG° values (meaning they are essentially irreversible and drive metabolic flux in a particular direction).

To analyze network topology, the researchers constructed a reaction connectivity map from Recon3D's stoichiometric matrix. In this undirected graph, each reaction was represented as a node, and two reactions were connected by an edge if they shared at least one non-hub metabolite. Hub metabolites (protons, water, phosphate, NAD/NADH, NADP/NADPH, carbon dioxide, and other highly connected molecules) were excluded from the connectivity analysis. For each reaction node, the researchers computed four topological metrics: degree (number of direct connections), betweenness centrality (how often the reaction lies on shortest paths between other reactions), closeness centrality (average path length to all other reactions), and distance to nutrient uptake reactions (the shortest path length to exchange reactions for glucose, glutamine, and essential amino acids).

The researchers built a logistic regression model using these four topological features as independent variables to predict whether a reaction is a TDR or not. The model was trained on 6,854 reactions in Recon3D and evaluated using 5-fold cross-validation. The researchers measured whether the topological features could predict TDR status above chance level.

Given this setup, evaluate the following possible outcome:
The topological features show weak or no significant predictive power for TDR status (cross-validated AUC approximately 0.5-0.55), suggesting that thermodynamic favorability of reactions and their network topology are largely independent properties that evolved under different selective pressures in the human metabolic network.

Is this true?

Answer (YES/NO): NO